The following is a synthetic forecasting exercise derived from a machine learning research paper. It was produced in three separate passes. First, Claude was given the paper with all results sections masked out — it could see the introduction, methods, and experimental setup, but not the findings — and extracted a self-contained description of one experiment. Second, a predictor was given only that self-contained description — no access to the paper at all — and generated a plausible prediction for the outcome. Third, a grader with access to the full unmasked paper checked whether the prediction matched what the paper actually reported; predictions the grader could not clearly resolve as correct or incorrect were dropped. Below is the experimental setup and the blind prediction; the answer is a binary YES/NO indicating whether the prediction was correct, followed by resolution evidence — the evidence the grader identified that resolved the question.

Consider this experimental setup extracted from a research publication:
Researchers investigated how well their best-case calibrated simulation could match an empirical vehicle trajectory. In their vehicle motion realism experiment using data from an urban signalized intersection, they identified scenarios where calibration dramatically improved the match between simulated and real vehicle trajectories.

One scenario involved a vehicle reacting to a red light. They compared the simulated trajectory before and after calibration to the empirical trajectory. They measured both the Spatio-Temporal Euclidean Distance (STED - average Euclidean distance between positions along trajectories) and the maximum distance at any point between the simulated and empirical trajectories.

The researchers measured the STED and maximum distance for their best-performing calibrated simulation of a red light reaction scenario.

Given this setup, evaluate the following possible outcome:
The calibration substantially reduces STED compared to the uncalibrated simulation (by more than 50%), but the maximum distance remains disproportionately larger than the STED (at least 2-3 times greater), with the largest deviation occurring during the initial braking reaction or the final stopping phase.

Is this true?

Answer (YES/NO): NO